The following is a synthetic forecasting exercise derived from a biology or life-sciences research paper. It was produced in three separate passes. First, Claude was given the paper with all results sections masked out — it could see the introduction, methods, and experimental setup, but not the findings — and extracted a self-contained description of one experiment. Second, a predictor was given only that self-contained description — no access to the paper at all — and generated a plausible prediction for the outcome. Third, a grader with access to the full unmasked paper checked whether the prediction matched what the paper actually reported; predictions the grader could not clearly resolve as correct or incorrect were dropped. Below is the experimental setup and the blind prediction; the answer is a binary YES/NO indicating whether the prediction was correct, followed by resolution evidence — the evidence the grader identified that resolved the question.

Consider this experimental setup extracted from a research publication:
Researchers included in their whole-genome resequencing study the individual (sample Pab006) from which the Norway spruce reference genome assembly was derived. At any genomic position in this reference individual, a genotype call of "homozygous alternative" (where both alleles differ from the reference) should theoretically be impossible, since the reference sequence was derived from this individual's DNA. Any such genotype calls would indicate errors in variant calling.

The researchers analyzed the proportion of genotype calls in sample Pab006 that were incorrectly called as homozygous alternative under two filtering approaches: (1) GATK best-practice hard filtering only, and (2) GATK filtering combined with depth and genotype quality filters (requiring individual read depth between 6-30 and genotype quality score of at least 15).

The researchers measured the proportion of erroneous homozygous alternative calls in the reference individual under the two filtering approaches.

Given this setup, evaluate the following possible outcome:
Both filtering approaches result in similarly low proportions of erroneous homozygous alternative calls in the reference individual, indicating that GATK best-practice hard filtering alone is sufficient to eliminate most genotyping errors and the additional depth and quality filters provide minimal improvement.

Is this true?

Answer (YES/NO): NO